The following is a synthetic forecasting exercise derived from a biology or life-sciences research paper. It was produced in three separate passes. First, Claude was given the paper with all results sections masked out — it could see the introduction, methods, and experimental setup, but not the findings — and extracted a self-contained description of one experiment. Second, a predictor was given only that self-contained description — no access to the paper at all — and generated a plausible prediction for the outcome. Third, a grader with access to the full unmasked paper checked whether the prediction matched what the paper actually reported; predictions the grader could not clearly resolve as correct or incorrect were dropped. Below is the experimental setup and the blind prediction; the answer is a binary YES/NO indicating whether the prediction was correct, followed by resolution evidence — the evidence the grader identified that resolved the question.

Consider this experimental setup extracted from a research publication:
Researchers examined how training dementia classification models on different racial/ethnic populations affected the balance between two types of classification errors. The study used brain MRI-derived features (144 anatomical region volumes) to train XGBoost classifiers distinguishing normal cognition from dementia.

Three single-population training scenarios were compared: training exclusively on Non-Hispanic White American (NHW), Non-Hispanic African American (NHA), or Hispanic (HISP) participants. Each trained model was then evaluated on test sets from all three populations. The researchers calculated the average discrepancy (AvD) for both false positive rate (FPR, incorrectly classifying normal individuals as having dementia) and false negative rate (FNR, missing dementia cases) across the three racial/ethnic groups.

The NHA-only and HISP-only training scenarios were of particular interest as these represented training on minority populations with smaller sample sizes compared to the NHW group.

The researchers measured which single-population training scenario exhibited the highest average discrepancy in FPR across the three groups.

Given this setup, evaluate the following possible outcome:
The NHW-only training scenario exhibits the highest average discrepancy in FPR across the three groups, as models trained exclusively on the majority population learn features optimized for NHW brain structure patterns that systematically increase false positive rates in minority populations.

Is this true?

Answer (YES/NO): NO